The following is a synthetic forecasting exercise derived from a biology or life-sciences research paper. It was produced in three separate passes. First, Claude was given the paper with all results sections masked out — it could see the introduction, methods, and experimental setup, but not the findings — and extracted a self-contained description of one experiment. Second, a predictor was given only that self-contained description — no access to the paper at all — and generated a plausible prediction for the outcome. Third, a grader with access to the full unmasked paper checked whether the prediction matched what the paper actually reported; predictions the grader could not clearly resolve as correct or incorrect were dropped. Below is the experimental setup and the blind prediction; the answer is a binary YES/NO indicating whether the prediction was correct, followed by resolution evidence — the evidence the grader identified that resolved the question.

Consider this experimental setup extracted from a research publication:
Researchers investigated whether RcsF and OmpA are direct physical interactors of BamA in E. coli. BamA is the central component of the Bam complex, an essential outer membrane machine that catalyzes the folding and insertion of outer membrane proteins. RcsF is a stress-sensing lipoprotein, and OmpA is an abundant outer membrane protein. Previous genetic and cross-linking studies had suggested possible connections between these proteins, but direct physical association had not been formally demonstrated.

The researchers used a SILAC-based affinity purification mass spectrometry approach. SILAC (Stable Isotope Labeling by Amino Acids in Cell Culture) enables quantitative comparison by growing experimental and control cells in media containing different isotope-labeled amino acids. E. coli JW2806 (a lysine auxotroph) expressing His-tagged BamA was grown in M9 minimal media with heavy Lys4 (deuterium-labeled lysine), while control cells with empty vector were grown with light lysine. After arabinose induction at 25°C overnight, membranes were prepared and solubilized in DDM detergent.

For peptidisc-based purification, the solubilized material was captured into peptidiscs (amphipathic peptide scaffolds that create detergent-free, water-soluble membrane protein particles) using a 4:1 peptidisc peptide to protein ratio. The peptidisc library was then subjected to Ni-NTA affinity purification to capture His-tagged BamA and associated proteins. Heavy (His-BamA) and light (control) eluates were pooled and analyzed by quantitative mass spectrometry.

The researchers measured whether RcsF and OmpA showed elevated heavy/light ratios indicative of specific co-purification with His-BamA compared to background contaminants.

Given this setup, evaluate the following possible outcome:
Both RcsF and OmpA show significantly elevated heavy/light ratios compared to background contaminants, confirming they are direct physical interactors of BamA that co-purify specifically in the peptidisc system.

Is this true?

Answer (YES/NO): YES